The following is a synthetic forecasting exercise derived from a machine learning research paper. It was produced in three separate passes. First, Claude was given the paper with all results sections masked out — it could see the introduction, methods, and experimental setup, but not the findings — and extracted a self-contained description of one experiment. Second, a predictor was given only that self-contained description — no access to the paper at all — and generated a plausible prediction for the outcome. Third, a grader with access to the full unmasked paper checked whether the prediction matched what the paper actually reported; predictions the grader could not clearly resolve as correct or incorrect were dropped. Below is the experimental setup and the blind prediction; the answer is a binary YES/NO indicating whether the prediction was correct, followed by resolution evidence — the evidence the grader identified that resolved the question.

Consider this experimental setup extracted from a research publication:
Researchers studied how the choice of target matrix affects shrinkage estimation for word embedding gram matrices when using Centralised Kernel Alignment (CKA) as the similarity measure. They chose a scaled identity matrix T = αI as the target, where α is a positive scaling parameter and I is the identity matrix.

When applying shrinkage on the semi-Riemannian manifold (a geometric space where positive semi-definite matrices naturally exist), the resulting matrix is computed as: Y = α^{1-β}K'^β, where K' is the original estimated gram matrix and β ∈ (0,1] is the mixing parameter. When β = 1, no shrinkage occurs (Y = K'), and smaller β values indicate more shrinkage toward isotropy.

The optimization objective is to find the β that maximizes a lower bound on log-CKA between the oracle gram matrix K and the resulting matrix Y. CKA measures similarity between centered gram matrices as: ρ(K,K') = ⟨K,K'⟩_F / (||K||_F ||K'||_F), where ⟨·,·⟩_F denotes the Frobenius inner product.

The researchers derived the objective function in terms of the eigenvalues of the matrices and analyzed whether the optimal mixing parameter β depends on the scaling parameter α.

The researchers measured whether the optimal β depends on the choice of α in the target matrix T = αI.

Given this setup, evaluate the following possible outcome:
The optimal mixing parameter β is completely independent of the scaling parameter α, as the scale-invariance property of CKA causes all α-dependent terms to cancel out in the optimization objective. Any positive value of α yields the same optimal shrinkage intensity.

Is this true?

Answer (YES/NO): YES